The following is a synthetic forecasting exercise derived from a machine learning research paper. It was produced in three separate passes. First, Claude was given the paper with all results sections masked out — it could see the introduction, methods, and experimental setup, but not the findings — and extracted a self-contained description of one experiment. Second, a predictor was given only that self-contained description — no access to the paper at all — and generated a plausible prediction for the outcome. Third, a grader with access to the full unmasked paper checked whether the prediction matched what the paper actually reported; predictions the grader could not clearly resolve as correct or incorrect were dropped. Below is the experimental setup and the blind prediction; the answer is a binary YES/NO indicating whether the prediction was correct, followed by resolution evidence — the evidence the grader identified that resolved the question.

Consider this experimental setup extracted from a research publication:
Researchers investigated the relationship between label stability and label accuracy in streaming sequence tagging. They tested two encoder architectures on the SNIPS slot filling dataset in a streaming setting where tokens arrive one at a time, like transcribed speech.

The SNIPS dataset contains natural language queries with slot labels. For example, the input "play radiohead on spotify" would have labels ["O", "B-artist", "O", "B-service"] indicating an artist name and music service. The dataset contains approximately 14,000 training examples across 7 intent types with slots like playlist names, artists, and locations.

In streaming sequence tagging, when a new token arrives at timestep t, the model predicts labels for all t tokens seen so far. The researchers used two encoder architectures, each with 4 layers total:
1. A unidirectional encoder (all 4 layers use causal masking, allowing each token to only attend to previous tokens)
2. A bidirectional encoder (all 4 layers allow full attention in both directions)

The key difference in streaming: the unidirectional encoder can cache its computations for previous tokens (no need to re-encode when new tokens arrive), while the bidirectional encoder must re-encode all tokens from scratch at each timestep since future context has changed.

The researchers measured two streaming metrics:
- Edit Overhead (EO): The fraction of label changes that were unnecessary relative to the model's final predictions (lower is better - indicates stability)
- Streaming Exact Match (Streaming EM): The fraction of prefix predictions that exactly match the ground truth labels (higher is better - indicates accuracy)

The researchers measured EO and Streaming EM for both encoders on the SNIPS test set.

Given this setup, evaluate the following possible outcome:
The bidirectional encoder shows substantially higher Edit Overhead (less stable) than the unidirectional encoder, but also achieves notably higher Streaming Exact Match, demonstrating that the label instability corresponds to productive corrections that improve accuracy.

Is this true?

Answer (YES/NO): NO